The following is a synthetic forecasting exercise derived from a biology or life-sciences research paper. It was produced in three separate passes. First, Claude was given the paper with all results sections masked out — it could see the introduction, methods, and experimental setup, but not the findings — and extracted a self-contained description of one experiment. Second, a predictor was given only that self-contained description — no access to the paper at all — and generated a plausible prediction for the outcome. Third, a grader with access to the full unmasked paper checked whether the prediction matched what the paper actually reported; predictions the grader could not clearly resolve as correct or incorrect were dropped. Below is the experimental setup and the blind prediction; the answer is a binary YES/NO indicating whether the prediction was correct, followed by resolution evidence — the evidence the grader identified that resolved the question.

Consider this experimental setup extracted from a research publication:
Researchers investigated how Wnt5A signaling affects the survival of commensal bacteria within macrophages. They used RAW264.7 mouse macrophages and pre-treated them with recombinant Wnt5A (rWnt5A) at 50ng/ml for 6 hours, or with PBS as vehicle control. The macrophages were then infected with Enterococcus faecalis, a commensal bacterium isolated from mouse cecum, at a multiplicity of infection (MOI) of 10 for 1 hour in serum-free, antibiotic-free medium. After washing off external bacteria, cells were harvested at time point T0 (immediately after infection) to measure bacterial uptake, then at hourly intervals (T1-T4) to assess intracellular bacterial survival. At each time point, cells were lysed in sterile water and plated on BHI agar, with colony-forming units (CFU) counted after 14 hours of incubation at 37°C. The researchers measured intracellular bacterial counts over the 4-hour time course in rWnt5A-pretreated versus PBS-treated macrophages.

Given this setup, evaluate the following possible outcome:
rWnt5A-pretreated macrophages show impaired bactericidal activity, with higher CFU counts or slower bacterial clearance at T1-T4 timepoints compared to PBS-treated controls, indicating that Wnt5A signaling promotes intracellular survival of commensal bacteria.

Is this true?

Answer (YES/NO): YES